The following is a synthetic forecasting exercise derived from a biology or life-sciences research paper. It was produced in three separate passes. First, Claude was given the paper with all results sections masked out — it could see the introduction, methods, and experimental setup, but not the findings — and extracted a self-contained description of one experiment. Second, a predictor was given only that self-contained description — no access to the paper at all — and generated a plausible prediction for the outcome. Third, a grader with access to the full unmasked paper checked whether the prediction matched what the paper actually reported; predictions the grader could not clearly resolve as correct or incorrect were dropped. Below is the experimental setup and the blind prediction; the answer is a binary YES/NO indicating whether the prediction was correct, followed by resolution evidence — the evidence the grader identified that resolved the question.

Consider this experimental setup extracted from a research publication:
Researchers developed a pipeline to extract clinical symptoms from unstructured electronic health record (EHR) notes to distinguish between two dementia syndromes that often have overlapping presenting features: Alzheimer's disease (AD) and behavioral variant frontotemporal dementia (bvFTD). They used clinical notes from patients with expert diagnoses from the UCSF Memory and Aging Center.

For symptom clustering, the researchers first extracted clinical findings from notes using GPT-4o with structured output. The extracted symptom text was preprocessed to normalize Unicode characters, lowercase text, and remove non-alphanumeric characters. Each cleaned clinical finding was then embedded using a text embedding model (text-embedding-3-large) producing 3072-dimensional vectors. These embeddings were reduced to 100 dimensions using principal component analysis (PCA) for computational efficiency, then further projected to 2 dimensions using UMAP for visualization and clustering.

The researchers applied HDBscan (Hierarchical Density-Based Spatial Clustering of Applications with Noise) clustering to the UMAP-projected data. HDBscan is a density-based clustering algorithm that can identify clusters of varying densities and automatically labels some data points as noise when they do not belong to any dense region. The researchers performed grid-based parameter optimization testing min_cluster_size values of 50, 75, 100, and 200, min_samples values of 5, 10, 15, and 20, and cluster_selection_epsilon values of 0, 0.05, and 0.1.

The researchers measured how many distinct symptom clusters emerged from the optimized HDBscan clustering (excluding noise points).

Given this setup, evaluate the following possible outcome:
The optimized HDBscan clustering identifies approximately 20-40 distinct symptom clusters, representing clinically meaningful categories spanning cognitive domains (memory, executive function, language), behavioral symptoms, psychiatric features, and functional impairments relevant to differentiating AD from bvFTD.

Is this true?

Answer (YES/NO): NO